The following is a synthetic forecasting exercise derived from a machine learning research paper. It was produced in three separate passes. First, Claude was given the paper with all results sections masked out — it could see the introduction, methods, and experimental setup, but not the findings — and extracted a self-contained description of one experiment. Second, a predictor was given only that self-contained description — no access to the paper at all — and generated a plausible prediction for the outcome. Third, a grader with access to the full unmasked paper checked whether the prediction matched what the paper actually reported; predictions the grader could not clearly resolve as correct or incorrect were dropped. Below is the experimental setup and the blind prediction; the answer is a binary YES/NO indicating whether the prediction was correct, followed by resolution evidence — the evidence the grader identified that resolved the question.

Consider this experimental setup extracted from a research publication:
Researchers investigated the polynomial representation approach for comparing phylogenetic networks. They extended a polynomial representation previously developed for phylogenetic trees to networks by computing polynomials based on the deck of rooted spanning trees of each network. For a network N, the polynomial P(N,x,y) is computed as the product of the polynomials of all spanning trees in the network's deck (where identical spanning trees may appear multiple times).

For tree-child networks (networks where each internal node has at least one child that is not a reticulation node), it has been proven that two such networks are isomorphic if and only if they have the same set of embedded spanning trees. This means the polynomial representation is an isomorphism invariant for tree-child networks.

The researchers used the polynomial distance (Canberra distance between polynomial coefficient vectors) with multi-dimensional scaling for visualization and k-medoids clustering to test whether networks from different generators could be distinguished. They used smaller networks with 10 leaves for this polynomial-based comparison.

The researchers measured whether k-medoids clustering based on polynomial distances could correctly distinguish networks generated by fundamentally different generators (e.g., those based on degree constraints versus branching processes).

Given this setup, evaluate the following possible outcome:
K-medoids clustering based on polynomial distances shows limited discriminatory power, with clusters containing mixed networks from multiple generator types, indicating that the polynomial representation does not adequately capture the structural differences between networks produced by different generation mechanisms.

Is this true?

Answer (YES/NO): NO